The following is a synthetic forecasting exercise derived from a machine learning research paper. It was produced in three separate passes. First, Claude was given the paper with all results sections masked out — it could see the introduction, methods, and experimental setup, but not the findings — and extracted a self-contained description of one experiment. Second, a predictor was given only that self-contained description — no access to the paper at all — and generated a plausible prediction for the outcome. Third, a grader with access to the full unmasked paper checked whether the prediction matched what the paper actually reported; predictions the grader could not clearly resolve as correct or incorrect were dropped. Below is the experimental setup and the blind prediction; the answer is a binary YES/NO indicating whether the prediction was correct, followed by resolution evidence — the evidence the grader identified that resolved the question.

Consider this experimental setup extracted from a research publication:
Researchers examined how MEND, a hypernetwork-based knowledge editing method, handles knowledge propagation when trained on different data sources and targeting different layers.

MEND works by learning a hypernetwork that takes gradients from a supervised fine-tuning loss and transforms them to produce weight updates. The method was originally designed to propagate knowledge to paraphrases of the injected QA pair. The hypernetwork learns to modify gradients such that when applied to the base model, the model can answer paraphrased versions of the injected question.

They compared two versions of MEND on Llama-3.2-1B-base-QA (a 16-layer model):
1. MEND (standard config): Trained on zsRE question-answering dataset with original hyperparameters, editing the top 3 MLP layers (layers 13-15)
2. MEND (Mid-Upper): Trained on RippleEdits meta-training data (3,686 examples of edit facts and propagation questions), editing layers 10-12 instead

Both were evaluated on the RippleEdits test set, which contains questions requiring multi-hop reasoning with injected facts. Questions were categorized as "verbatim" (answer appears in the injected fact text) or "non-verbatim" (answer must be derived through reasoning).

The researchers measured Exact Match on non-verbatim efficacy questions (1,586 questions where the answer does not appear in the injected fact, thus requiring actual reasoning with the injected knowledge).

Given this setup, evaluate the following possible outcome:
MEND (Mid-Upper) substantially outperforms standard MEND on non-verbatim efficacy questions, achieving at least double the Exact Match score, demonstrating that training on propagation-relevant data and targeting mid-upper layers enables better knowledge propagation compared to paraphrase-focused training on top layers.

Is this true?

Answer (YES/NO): NO